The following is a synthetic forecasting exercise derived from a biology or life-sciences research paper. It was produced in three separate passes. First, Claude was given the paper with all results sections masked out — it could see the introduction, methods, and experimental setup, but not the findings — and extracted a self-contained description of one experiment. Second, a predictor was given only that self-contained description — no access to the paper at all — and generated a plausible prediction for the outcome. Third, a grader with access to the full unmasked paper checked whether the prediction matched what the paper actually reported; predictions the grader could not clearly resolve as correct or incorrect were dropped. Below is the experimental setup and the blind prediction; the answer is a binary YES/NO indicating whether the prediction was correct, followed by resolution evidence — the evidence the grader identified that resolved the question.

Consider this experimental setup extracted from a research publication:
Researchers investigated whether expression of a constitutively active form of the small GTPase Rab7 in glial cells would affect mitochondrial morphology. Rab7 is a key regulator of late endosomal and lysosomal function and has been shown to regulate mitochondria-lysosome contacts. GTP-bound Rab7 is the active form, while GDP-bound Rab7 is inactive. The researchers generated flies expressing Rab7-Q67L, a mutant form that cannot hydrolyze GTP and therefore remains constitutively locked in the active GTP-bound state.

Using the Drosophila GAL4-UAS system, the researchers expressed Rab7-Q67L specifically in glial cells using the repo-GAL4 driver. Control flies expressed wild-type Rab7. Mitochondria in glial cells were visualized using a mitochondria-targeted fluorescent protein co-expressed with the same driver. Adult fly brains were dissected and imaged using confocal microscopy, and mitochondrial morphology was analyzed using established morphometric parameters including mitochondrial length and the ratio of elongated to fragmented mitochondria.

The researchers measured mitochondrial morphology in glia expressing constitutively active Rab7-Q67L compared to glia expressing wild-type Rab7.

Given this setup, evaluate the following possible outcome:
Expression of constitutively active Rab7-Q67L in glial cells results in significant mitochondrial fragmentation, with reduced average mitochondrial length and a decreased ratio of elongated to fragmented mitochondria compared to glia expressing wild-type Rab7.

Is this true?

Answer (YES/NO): NO